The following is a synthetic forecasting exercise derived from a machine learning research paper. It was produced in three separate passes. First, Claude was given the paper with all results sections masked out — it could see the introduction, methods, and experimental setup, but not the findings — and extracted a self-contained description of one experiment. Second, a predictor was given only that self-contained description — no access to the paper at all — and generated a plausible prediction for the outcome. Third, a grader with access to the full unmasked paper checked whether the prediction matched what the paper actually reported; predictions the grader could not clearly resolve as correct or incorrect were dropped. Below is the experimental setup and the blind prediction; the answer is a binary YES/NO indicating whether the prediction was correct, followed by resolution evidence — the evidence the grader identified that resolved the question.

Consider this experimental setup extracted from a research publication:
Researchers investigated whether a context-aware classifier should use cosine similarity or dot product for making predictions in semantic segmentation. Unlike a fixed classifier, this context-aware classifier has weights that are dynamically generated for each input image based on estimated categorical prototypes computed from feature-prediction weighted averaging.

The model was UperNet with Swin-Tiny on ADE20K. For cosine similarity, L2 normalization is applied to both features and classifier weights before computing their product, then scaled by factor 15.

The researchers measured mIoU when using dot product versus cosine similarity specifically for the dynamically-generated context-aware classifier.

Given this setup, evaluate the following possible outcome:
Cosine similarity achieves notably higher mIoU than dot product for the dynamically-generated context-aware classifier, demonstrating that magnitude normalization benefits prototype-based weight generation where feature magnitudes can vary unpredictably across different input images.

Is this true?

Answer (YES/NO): YES